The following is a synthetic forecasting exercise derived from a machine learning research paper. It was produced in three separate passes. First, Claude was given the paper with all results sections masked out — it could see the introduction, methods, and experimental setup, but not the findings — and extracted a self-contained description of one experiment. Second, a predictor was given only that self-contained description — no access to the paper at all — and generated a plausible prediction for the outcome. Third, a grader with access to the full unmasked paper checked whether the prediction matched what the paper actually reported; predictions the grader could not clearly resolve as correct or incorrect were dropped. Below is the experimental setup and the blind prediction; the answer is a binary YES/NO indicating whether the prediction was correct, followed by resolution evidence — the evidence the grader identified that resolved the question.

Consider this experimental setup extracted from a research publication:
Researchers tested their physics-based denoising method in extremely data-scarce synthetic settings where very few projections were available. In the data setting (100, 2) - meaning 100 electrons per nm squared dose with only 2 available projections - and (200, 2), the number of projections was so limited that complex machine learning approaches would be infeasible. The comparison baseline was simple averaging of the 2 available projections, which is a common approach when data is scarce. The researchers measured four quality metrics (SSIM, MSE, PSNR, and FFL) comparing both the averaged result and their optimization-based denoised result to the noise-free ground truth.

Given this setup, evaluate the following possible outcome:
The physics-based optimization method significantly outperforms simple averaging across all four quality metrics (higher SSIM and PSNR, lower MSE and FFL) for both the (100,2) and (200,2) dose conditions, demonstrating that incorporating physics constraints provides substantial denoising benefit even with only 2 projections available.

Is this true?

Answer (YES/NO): NO